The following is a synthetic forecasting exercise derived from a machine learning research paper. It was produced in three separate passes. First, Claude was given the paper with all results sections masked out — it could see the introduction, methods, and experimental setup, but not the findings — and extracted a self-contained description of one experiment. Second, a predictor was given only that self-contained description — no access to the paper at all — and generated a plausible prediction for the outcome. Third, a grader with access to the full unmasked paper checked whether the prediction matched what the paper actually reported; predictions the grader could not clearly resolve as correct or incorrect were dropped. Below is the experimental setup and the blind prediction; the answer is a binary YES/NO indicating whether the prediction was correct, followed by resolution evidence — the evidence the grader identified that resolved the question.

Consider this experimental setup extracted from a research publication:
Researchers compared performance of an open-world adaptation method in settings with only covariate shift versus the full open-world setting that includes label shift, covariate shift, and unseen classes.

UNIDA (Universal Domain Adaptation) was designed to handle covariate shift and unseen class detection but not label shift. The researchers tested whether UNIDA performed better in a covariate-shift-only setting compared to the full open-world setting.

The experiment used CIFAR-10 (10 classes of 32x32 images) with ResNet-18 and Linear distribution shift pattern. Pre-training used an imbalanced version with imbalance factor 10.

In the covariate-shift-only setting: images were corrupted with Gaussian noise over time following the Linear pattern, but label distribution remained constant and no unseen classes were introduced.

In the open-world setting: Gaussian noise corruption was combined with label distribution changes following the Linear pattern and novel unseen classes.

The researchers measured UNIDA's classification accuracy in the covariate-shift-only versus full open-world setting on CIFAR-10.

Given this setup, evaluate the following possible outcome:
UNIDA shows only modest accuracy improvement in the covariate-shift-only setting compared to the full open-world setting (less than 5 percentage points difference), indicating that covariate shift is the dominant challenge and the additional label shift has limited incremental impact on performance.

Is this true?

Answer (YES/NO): YES